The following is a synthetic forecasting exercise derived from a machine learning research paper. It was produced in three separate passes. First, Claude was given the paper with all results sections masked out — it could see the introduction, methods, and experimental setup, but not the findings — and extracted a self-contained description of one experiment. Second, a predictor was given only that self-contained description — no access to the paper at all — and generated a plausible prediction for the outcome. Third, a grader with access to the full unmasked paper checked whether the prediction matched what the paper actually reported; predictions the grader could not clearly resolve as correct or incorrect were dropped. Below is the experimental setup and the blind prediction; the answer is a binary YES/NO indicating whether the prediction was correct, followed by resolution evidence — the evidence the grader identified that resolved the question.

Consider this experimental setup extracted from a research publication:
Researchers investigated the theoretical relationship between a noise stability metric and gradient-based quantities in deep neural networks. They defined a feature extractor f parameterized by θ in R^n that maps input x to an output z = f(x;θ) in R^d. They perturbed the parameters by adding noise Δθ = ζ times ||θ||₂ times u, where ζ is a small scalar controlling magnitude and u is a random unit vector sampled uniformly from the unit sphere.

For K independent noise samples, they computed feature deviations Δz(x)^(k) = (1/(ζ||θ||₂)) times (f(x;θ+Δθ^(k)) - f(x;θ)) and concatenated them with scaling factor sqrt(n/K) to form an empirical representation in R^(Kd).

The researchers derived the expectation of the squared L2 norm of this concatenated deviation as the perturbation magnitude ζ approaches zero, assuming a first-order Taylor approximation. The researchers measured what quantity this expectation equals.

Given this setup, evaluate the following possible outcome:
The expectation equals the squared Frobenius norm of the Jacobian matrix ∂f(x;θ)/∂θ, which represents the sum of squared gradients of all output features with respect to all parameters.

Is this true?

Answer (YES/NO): YES